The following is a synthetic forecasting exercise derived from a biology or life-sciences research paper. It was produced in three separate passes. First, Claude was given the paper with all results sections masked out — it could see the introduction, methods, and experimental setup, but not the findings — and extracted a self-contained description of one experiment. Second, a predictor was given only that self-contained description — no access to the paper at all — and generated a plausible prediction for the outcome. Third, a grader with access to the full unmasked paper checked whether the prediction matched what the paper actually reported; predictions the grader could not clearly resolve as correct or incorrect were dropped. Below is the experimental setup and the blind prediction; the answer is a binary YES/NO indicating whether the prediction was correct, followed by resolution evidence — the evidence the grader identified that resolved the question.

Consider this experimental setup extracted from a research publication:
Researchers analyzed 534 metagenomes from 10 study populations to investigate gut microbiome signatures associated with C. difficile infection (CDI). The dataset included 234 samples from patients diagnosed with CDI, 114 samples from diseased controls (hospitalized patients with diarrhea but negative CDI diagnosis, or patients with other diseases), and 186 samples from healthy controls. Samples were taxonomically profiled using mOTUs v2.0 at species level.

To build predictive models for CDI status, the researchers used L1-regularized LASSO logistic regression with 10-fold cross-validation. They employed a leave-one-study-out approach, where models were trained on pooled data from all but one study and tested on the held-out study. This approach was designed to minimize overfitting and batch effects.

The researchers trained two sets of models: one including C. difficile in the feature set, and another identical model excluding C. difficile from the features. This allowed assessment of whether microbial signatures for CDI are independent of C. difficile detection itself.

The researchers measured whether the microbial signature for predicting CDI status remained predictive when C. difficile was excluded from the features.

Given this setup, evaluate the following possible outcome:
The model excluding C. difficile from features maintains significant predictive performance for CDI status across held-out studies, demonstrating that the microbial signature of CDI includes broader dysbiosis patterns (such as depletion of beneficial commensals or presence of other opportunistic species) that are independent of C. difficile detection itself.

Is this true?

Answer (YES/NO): YES